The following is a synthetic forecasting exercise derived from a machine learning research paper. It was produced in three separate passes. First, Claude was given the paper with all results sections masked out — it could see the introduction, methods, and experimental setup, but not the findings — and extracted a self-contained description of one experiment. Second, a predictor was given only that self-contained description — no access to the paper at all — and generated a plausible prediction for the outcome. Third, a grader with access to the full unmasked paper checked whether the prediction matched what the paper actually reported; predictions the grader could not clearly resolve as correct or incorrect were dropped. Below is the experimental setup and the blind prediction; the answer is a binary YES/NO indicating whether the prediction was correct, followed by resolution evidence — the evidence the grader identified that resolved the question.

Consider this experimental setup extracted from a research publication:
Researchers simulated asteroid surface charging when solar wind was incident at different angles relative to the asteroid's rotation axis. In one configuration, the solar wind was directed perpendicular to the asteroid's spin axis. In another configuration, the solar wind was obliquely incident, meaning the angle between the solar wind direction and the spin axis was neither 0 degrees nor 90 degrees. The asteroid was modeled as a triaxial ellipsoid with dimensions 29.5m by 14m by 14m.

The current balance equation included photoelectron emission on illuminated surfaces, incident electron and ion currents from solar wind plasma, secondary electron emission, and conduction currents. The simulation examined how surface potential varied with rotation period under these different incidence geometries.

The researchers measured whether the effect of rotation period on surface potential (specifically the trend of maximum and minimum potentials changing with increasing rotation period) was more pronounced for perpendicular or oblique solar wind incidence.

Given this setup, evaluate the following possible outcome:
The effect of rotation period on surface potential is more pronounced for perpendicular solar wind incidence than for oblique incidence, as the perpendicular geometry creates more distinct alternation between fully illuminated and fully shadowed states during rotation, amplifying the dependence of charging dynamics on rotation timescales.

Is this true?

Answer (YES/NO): NO